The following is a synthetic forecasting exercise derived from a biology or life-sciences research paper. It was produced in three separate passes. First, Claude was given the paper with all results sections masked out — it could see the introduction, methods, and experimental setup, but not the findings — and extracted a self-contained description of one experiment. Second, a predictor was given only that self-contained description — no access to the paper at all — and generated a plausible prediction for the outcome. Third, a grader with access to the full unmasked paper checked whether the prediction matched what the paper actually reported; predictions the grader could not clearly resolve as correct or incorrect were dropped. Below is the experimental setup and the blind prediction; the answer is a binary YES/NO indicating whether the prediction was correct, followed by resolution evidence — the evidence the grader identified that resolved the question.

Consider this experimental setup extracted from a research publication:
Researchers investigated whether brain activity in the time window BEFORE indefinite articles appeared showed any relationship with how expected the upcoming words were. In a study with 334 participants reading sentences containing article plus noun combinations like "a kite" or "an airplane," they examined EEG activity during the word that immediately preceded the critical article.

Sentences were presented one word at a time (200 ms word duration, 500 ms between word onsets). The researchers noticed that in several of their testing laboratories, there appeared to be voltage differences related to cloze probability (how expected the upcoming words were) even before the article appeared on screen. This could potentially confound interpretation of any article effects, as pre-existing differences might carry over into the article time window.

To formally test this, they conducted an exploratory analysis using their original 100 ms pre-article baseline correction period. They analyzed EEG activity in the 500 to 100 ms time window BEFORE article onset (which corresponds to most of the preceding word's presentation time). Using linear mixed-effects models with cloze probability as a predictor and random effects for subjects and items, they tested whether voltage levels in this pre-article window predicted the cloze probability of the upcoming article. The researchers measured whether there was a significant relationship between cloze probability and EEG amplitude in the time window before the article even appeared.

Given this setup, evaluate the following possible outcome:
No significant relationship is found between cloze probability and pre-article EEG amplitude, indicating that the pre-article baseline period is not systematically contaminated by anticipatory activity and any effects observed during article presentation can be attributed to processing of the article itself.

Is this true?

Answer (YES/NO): YES